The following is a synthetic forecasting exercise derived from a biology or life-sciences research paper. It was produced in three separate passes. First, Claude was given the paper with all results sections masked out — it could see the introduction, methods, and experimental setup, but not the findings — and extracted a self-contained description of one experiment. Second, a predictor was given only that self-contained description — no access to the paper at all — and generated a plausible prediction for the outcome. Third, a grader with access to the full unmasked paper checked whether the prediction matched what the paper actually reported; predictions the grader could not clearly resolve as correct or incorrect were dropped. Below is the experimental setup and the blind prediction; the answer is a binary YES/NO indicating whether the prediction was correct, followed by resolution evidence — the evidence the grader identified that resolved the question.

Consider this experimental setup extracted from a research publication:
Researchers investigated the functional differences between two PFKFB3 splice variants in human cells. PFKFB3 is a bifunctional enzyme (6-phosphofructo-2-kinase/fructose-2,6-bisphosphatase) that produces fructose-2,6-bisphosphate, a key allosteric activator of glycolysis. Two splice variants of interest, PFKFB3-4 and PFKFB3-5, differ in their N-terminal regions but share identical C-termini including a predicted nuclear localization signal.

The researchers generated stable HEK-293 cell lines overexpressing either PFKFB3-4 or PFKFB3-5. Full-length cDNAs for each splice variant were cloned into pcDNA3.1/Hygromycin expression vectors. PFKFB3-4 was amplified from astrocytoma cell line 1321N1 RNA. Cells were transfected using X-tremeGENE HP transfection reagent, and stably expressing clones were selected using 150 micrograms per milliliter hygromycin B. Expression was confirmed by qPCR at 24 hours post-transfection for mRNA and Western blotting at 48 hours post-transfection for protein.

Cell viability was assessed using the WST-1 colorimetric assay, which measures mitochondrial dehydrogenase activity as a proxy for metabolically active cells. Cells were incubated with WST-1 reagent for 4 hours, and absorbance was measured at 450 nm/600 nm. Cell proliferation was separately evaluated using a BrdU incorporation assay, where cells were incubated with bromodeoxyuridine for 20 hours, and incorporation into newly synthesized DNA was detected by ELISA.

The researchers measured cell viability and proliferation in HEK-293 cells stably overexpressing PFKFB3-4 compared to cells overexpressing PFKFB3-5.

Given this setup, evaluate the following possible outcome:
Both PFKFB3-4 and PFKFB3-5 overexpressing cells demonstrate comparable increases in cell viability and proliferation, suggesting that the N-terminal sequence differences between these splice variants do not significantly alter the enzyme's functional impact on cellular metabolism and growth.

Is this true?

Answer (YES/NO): NO